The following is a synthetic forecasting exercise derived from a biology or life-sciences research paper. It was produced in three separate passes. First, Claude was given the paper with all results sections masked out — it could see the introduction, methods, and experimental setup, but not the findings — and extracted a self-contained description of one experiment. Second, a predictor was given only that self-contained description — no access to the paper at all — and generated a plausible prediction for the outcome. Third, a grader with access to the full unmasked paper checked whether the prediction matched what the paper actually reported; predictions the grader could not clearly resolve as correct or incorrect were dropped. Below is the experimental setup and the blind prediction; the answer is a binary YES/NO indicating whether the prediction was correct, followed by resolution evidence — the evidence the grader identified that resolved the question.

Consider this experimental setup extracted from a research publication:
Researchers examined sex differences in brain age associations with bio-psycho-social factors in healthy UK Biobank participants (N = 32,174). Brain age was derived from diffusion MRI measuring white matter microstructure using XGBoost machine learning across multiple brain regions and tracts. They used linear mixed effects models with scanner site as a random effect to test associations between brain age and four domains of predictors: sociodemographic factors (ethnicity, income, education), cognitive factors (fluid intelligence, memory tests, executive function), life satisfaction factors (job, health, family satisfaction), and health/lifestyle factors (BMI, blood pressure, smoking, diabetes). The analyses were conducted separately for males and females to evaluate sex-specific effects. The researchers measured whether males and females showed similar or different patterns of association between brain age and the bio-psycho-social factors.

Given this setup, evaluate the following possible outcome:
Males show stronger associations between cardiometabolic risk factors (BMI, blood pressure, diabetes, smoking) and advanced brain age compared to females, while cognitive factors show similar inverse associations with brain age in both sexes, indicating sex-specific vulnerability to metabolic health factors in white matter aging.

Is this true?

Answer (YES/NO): NO